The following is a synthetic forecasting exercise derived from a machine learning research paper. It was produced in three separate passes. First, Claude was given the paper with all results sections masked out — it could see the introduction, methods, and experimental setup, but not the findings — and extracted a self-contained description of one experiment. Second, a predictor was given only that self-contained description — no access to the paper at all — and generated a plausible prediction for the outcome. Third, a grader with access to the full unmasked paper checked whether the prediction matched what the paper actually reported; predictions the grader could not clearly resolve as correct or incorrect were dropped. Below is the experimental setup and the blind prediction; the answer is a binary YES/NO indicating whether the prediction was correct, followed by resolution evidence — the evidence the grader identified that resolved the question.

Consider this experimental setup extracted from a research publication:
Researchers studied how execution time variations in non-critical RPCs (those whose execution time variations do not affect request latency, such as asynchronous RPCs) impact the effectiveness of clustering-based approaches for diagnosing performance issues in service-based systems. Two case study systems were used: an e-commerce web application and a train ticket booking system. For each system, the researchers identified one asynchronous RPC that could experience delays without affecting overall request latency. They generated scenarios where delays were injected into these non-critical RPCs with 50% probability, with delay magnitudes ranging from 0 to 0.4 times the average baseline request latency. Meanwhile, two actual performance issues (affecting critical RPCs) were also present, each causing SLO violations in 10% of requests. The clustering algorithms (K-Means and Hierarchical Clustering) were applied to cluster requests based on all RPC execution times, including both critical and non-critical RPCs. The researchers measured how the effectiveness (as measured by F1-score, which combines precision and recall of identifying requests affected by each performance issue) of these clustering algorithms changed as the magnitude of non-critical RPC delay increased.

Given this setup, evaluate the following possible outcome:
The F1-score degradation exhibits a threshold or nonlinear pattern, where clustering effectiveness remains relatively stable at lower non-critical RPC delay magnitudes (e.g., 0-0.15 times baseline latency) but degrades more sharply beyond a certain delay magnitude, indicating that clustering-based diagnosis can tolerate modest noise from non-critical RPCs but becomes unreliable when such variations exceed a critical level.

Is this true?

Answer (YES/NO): NO